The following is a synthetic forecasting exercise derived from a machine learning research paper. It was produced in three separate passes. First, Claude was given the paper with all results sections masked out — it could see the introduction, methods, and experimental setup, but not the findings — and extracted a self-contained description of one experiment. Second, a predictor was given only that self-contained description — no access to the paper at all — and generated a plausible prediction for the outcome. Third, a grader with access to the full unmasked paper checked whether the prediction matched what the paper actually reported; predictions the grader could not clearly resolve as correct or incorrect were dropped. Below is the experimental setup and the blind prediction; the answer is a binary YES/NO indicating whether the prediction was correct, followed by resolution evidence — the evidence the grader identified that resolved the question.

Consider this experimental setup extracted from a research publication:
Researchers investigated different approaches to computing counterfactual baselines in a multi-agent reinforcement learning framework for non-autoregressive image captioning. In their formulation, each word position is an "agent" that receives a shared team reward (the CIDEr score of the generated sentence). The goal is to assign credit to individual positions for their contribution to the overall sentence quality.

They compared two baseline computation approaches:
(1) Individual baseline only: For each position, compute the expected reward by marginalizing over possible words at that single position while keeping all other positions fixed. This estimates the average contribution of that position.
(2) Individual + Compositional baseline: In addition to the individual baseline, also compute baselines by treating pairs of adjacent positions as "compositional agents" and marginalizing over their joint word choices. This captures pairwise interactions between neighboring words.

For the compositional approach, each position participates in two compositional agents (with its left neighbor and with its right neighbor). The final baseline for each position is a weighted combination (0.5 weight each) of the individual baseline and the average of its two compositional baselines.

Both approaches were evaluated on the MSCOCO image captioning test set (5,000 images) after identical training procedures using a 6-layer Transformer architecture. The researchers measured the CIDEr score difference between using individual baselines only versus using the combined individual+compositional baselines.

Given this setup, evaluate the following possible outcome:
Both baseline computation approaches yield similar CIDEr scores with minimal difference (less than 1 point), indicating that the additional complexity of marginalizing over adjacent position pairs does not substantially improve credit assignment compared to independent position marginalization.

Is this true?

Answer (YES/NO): YES